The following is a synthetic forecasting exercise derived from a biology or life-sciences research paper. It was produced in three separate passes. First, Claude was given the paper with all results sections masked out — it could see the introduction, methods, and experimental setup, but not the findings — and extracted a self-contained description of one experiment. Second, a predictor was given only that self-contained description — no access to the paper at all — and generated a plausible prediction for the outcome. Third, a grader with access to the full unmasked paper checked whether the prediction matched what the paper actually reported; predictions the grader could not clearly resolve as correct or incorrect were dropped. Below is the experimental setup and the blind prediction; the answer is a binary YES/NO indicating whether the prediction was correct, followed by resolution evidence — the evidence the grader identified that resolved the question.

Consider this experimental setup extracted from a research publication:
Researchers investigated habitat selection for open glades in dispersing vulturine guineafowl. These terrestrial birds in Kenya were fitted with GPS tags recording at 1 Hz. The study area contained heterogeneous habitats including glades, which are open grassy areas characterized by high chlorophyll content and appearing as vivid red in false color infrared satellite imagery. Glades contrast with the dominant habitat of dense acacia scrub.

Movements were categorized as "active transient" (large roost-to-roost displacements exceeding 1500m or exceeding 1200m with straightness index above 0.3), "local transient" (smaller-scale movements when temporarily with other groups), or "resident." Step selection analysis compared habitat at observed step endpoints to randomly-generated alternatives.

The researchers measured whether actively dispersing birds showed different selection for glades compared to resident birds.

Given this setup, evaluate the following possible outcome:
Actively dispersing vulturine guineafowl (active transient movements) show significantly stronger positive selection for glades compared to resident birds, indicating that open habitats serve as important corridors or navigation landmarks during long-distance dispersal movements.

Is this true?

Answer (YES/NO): NO